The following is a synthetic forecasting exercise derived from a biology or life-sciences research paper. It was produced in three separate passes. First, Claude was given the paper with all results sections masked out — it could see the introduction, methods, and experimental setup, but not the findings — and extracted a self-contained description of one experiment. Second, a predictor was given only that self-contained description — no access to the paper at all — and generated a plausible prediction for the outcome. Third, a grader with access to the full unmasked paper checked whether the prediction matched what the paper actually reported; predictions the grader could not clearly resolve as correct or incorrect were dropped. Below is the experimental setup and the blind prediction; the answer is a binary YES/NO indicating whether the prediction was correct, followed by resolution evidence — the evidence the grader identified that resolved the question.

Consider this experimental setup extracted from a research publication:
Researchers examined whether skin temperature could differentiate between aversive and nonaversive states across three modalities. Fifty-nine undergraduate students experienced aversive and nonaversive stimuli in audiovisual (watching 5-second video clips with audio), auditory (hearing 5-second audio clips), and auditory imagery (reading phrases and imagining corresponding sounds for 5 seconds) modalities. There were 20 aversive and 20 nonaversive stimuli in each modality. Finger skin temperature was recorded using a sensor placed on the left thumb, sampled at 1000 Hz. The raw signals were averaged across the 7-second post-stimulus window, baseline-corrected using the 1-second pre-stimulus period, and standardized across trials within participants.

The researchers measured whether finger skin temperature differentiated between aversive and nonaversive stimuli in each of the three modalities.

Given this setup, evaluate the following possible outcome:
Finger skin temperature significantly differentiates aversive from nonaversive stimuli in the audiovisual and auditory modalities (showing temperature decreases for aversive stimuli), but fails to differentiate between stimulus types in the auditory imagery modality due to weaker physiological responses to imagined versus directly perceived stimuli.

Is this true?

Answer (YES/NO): NO